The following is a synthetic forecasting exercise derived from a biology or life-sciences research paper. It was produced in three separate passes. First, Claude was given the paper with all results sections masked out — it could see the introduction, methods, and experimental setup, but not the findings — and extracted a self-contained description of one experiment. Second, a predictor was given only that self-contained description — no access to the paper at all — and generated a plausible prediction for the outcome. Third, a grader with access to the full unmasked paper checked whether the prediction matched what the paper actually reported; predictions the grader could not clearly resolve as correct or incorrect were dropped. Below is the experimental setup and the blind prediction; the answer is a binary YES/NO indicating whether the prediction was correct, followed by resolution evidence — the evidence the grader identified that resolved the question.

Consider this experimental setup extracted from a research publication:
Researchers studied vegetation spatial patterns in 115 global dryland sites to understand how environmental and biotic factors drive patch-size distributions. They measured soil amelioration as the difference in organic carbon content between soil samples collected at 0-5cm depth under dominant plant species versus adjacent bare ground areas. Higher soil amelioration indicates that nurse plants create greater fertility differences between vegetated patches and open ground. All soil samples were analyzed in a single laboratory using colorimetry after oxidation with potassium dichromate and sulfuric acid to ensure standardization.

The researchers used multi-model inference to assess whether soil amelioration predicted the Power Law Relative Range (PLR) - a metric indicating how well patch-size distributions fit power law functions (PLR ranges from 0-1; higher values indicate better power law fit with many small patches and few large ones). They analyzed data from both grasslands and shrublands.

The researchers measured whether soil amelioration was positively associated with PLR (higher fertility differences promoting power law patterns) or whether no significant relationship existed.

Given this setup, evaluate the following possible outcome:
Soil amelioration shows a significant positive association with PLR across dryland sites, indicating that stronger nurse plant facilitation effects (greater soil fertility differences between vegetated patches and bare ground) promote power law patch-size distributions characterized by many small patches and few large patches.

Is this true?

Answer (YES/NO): NO